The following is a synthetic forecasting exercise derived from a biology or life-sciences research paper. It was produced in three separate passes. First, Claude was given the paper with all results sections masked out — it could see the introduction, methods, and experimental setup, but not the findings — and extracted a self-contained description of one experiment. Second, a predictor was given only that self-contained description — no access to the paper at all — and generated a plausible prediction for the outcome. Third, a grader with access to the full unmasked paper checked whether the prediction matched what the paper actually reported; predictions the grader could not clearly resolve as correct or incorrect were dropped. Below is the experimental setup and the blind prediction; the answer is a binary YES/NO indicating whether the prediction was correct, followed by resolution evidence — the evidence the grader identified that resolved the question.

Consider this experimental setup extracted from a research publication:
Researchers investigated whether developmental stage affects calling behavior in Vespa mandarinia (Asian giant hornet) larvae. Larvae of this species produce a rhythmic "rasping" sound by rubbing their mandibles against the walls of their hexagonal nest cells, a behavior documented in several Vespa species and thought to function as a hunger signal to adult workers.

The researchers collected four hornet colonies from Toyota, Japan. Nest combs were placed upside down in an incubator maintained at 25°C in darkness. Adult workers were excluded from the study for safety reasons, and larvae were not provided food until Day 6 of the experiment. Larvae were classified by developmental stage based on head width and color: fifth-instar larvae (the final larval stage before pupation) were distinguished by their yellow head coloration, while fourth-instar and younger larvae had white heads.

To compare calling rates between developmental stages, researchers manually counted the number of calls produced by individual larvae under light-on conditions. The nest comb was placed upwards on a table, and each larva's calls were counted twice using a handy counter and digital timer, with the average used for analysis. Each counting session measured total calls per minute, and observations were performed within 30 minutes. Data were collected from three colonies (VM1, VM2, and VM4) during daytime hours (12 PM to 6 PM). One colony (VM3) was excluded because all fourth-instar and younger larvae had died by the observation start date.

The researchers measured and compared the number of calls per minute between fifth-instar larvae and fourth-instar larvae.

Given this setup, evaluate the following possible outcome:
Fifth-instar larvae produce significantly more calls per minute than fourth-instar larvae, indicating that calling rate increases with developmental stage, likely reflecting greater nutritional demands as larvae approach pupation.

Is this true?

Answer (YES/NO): YES